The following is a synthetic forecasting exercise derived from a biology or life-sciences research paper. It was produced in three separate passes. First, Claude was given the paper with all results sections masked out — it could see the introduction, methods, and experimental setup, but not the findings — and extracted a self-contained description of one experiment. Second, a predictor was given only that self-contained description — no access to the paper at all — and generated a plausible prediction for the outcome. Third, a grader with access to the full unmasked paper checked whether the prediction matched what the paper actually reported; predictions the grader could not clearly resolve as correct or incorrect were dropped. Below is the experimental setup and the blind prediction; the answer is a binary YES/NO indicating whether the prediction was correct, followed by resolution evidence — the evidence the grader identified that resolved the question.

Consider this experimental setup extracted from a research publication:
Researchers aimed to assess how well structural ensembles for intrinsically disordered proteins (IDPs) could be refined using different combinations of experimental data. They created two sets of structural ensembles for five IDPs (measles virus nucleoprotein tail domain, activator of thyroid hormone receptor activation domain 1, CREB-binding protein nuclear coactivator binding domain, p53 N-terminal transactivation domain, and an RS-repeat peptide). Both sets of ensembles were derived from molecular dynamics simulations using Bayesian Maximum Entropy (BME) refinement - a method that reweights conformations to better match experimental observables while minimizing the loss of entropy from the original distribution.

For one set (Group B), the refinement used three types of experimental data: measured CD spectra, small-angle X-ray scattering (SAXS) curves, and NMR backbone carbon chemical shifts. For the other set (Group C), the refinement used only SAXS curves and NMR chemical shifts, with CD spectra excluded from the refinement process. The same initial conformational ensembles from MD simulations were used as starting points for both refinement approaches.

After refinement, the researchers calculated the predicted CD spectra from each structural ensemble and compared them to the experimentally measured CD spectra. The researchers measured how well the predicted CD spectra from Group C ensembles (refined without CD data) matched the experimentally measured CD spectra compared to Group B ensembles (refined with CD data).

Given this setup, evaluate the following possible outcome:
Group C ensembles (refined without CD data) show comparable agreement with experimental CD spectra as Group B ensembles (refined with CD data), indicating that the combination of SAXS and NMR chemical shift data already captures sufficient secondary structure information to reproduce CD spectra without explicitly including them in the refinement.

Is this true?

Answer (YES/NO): NO